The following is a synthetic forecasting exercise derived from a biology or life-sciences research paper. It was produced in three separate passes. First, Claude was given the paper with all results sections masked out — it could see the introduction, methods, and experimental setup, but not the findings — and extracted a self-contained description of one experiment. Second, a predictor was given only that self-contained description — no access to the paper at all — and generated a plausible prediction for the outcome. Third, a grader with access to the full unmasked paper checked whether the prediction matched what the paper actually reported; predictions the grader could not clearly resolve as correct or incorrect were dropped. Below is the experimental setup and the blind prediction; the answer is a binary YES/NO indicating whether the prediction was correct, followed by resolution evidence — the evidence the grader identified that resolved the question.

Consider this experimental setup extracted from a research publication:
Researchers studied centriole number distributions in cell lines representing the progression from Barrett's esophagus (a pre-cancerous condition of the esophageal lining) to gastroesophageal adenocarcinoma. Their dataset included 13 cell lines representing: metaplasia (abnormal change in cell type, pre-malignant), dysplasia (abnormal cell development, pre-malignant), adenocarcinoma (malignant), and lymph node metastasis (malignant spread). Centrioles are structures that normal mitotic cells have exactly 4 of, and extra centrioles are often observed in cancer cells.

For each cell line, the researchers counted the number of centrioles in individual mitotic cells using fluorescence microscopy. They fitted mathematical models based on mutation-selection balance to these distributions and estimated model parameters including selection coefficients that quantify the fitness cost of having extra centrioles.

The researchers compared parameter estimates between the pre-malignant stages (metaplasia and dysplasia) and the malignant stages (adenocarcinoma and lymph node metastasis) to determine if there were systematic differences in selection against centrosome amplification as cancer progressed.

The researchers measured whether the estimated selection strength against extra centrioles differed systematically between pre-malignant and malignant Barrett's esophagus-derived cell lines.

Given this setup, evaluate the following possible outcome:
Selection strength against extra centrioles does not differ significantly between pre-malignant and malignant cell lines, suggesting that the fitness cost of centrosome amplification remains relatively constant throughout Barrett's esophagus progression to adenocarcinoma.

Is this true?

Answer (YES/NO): YES